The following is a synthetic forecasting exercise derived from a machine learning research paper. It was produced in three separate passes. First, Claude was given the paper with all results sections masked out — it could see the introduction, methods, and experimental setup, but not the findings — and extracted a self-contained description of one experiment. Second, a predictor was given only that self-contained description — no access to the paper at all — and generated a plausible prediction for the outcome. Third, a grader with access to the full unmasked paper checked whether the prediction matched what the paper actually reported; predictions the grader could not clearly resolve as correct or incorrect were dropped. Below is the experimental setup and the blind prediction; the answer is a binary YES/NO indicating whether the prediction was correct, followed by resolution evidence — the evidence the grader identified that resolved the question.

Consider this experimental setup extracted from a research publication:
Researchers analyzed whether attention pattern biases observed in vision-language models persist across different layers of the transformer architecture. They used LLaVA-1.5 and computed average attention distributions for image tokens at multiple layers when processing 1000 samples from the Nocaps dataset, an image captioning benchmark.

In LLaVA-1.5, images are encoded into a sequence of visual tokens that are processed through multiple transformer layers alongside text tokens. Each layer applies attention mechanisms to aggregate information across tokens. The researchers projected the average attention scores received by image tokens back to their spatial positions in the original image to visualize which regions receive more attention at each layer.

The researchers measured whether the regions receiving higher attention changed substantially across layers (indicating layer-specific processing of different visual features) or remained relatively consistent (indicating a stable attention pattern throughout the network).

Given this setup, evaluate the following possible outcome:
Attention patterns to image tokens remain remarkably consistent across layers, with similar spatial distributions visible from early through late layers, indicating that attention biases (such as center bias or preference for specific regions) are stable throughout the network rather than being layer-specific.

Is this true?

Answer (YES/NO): YES